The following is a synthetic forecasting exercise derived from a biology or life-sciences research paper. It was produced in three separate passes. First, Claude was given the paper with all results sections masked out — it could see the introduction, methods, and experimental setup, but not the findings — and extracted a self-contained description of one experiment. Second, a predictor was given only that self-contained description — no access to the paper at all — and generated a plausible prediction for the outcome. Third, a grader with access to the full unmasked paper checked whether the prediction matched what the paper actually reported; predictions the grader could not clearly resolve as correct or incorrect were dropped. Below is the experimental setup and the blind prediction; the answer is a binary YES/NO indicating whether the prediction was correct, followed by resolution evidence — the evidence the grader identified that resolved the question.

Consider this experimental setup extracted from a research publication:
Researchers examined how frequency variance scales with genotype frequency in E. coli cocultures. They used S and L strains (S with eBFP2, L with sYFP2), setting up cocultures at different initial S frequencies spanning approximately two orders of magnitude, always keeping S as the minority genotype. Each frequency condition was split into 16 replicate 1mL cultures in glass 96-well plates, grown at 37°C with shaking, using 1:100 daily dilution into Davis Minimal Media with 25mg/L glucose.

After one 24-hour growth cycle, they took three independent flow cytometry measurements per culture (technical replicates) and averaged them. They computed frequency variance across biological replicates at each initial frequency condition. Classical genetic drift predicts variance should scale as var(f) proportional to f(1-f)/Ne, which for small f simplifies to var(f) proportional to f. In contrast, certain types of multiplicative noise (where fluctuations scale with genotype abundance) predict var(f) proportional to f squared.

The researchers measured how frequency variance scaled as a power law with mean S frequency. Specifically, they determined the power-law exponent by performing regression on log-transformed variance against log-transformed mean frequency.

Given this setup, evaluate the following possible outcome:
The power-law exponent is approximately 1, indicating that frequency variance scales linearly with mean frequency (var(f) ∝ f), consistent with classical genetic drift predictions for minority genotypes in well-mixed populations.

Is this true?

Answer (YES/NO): NO